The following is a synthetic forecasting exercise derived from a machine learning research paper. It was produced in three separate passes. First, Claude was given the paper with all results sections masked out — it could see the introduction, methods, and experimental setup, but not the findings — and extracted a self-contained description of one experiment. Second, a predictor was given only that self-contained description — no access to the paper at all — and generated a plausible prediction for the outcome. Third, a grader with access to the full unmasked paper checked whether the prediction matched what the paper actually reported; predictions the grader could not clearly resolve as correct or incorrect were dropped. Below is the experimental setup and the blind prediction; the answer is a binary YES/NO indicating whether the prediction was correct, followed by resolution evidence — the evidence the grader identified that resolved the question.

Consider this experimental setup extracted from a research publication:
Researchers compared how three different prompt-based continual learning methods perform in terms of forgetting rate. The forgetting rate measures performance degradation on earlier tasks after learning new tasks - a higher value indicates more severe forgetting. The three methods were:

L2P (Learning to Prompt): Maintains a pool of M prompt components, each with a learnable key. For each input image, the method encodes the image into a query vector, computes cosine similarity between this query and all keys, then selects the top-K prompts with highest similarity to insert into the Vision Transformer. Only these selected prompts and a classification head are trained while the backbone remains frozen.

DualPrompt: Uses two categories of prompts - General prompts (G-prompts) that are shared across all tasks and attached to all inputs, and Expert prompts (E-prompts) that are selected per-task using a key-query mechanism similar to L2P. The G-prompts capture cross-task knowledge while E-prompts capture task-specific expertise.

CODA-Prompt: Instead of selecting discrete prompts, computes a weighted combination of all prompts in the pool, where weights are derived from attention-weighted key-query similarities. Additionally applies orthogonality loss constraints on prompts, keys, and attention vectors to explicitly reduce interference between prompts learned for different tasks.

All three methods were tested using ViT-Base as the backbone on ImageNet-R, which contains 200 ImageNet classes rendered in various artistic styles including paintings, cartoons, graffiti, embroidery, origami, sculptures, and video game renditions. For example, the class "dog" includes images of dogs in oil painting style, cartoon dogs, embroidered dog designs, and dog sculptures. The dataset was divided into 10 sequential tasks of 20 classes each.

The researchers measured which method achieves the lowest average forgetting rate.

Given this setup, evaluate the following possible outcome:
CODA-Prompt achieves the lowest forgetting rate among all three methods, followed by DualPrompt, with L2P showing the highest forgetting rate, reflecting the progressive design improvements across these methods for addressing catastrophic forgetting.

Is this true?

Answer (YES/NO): NO